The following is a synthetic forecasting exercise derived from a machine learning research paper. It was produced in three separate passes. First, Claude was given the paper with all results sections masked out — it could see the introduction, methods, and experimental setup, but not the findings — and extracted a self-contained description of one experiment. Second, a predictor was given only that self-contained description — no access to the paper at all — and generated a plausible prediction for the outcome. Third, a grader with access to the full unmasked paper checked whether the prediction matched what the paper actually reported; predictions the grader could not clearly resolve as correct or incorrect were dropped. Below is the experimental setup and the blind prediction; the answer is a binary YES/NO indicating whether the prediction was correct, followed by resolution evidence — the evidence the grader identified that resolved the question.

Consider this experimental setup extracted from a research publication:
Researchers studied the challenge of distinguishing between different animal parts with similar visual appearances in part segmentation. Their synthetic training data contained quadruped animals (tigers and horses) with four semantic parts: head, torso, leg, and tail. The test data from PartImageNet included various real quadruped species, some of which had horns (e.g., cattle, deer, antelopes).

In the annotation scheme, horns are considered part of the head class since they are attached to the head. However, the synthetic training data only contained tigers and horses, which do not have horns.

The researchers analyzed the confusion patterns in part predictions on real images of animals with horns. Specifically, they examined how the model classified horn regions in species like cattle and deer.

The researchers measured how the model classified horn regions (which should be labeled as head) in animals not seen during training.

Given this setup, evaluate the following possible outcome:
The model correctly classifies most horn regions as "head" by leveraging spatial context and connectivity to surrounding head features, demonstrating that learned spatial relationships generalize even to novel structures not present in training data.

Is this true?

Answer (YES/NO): NO